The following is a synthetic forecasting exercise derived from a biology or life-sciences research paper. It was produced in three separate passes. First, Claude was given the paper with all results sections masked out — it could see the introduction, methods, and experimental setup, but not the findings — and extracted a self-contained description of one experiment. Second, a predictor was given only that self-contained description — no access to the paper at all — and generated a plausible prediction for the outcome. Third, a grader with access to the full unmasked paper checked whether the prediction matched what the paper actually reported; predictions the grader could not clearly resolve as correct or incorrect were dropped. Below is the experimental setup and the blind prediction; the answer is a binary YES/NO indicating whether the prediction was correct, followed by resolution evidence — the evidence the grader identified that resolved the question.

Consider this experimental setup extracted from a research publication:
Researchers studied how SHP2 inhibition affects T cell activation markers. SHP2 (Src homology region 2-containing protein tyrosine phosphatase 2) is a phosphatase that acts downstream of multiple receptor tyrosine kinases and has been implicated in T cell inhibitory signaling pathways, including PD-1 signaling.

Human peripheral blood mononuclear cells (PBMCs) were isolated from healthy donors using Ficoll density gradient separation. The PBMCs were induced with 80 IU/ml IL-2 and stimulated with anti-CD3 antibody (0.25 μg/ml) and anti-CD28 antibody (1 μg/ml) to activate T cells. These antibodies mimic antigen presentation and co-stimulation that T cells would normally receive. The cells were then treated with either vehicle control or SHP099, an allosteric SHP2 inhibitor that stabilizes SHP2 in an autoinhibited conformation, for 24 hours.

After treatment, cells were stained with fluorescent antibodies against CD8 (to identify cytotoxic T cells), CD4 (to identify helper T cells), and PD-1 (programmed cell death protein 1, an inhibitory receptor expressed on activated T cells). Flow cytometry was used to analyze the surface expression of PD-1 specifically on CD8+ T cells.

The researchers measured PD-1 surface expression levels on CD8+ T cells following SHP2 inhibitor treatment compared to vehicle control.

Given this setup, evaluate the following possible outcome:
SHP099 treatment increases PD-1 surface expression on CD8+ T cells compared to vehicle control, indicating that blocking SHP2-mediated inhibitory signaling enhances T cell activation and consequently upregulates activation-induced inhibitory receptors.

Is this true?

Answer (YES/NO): NO